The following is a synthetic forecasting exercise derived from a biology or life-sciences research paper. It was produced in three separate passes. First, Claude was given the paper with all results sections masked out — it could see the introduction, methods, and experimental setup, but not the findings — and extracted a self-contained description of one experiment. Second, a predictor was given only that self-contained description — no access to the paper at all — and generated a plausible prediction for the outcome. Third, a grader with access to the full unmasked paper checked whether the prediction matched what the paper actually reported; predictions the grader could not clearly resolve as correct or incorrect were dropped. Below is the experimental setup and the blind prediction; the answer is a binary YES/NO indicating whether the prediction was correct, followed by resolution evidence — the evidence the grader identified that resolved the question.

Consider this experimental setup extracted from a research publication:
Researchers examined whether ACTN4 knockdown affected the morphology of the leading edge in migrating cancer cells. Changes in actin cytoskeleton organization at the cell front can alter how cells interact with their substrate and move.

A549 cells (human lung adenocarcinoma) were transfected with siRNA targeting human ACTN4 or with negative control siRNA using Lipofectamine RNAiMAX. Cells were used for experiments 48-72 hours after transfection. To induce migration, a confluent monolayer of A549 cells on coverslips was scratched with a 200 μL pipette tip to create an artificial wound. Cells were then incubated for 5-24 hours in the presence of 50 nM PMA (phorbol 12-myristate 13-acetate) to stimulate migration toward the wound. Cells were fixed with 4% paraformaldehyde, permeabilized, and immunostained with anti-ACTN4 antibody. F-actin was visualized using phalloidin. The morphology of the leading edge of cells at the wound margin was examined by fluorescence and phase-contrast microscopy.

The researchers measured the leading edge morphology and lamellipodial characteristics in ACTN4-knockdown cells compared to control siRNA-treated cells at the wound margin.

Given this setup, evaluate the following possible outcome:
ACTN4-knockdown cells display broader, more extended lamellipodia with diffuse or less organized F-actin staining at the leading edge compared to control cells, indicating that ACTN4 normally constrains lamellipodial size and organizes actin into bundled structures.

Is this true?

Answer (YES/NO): NO